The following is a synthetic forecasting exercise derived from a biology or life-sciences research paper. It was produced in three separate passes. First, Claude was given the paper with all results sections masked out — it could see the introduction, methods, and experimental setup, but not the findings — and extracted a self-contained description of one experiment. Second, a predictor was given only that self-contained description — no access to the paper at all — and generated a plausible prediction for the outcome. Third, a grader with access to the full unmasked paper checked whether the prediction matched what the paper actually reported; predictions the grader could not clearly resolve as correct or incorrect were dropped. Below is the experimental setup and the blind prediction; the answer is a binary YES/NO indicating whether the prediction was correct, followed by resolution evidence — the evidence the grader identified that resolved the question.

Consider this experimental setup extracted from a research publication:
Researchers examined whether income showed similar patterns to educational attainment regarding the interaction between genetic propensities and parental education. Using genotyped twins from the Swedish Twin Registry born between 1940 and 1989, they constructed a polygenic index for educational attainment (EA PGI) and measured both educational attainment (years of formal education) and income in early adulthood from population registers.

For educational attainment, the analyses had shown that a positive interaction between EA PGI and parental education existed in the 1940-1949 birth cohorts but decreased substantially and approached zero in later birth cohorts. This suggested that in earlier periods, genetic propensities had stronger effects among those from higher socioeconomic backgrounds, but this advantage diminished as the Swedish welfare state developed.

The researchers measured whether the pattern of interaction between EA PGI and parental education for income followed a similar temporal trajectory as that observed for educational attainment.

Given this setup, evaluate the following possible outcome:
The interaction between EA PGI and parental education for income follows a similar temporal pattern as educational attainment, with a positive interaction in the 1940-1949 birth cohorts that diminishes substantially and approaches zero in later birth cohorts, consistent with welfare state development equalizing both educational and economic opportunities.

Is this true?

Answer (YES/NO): YES